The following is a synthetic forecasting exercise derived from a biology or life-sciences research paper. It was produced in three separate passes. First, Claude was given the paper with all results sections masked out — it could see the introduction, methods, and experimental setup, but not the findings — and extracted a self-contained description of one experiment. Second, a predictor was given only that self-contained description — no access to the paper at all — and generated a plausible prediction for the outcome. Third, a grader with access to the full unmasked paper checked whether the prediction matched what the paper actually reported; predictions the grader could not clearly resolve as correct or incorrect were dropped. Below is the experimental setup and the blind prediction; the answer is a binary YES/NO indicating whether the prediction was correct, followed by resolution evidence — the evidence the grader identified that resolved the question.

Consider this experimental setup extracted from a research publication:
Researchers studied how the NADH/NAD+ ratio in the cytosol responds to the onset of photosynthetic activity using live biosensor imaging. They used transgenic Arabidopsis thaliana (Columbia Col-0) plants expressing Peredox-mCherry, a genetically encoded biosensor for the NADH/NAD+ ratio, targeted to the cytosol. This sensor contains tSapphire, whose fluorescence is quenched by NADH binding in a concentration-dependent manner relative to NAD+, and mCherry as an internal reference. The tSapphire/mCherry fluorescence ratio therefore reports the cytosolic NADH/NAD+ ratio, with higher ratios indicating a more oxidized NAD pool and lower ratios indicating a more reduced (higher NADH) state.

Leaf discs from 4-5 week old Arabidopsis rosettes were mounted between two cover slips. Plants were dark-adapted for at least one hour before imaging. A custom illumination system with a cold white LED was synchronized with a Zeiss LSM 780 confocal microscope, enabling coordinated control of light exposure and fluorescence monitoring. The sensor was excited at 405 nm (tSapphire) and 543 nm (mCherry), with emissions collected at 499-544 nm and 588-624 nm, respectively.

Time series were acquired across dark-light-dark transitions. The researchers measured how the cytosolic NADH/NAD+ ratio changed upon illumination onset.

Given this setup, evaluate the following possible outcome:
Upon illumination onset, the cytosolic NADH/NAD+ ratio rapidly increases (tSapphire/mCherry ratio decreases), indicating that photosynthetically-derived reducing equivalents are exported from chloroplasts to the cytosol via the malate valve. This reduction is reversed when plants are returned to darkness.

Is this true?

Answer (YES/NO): NO